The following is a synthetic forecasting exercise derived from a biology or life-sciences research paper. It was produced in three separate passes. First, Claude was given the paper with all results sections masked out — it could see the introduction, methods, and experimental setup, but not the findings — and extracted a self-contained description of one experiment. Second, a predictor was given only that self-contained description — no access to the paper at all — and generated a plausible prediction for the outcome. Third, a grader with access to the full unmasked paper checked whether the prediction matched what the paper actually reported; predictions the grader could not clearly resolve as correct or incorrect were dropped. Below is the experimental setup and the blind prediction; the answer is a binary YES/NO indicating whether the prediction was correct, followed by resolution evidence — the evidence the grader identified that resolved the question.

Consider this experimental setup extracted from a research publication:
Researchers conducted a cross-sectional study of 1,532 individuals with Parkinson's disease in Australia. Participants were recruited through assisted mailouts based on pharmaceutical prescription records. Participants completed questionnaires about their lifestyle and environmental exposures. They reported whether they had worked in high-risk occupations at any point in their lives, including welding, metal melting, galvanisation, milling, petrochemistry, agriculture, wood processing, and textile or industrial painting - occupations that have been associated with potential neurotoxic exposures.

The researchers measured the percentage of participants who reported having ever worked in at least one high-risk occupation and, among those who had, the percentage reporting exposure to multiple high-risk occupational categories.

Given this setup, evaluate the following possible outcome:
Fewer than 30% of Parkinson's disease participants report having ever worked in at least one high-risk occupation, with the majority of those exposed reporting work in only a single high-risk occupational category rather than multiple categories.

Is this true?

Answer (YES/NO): NO